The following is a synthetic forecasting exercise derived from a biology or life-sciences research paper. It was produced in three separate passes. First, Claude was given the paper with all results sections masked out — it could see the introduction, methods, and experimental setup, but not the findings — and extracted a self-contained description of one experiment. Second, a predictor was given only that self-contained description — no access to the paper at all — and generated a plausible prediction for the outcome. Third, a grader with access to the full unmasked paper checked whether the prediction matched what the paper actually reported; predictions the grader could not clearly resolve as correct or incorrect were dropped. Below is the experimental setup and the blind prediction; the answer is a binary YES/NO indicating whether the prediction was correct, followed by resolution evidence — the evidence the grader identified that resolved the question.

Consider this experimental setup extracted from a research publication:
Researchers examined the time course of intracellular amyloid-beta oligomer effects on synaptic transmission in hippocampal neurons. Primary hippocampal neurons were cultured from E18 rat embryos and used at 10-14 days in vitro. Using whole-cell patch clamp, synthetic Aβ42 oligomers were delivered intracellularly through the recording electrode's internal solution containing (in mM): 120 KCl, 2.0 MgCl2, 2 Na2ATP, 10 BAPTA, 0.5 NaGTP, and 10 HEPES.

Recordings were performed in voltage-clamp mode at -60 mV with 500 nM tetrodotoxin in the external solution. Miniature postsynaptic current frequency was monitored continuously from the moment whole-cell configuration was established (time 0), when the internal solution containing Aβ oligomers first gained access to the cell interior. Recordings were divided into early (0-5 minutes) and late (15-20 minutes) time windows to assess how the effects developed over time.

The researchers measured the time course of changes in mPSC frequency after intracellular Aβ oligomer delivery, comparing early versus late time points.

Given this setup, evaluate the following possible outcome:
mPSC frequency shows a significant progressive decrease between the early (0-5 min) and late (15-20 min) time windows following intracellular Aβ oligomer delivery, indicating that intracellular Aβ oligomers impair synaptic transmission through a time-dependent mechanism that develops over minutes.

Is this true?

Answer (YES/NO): NO